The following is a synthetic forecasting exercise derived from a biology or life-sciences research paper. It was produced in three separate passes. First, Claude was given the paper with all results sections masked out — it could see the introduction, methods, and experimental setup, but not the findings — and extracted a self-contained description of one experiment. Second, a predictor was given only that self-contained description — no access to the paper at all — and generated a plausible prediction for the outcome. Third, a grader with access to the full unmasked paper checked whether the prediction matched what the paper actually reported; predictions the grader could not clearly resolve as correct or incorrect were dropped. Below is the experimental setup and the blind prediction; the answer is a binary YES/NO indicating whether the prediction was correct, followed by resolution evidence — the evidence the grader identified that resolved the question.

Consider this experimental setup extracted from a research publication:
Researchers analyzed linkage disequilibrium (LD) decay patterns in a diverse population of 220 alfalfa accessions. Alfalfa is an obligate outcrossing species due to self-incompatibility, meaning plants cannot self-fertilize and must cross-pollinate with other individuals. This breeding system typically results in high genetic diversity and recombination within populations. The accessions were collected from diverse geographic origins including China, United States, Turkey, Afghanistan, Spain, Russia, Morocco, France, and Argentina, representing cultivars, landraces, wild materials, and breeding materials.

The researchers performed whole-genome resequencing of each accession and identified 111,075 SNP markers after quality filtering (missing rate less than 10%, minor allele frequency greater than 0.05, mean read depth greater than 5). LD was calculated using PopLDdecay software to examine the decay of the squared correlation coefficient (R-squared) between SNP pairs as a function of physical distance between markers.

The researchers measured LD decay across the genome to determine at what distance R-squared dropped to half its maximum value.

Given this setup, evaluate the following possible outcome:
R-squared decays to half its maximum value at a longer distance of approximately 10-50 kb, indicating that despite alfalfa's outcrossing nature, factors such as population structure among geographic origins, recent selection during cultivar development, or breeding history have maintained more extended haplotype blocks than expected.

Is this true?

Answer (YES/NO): YES